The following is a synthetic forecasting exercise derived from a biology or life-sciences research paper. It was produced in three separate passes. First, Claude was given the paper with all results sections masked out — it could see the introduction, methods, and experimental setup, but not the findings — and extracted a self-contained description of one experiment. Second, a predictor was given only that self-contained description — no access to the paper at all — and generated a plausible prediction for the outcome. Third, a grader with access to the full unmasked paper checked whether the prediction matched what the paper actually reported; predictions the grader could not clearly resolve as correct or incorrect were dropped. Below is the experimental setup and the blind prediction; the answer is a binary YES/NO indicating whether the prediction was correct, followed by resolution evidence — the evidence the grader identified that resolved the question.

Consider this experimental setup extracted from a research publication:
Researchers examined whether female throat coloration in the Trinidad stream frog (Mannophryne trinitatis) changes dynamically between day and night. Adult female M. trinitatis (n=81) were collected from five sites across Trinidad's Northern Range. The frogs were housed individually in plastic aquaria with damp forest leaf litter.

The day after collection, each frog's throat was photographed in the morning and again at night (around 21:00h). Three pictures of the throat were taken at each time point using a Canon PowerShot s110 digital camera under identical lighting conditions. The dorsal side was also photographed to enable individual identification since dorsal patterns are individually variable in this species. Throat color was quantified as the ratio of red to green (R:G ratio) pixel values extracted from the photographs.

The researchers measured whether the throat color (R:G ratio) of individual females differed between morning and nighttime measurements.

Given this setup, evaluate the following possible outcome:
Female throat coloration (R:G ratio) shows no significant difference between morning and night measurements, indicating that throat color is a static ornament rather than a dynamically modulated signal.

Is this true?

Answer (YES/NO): YES